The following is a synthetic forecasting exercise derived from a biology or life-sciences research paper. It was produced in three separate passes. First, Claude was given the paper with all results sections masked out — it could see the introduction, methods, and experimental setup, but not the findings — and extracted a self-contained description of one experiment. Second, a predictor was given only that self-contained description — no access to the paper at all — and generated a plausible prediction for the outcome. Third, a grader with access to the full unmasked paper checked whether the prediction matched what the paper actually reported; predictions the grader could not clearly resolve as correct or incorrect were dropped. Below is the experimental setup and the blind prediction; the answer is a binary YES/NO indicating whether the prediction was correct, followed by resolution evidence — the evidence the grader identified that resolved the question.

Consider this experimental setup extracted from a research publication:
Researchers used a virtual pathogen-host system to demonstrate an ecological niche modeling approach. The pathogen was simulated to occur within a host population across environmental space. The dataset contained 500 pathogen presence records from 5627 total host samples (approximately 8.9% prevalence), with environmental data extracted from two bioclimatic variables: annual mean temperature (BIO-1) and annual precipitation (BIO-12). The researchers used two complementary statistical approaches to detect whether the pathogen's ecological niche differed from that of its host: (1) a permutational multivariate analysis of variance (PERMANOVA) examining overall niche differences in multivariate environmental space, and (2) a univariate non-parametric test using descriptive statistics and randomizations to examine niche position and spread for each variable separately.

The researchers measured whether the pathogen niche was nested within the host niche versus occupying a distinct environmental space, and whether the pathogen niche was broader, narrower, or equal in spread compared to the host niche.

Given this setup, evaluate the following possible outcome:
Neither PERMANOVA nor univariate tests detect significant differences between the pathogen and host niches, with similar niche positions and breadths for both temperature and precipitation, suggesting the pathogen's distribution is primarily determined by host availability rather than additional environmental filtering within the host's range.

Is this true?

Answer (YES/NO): NO